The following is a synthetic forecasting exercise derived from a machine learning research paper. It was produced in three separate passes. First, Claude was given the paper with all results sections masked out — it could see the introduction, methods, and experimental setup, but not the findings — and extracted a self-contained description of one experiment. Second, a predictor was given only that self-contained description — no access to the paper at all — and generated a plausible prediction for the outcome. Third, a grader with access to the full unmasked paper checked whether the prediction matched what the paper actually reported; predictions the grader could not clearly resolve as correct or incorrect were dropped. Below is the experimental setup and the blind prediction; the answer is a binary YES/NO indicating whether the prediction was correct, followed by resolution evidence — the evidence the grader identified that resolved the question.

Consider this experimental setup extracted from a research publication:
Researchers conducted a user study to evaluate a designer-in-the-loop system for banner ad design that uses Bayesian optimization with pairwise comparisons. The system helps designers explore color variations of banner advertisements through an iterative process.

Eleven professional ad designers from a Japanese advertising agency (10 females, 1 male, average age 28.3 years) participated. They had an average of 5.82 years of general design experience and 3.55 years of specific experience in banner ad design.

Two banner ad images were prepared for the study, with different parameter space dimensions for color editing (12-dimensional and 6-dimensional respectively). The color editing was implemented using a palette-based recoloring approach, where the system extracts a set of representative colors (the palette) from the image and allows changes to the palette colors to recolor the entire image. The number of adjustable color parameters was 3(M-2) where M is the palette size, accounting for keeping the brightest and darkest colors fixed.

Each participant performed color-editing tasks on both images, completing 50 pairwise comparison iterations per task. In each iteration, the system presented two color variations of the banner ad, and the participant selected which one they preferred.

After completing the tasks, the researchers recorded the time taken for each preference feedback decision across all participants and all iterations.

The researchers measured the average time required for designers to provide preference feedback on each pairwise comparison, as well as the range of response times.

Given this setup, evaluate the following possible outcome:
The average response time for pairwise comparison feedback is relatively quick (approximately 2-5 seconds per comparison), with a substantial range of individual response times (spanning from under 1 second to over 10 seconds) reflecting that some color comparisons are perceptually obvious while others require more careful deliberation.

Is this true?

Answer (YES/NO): YES